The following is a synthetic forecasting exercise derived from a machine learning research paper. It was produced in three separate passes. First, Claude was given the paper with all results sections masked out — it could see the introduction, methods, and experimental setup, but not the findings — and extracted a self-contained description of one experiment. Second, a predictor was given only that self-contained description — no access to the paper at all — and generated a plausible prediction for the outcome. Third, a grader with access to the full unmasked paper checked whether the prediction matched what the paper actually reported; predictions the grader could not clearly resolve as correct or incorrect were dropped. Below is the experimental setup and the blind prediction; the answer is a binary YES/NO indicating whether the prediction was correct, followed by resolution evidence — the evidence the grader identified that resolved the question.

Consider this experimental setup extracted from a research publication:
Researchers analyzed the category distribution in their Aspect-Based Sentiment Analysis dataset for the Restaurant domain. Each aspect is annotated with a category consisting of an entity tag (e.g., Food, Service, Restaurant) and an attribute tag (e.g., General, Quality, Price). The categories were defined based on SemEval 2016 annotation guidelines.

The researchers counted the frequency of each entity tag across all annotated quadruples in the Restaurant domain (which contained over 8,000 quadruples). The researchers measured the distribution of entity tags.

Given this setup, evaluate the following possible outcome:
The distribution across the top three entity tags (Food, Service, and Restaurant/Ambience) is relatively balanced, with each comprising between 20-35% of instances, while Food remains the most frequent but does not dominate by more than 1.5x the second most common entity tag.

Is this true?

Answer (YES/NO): NO